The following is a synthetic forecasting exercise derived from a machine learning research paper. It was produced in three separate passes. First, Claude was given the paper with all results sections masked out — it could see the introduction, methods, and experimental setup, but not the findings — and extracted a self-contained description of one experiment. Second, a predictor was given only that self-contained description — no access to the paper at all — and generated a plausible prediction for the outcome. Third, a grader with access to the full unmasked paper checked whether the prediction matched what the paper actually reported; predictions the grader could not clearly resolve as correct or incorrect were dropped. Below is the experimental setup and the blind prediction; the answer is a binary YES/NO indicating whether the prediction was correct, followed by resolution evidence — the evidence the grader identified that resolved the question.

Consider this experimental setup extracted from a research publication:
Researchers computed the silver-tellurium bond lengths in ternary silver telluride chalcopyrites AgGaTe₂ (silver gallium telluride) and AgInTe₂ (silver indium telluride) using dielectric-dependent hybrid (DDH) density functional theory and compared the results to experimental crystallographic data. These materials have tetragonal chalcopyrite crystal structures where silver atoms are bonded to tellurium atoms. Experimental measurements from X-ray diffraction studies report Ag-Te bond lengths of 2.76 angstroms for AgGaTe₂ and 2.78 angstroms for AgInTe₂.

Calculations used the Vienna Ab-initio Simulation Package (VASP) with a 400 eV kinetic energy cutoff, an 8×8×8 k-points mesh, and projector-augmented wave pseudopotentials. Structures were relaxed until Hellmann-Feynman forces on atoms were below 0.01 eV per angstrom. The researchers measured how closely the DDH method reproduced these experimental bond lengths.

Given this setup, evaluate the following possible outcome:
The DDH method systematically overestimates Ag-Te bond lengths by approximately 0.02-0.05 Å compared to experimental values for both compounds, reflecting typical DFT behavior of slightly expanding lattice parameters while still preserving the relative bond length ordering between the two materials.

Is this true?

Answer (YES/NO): YES